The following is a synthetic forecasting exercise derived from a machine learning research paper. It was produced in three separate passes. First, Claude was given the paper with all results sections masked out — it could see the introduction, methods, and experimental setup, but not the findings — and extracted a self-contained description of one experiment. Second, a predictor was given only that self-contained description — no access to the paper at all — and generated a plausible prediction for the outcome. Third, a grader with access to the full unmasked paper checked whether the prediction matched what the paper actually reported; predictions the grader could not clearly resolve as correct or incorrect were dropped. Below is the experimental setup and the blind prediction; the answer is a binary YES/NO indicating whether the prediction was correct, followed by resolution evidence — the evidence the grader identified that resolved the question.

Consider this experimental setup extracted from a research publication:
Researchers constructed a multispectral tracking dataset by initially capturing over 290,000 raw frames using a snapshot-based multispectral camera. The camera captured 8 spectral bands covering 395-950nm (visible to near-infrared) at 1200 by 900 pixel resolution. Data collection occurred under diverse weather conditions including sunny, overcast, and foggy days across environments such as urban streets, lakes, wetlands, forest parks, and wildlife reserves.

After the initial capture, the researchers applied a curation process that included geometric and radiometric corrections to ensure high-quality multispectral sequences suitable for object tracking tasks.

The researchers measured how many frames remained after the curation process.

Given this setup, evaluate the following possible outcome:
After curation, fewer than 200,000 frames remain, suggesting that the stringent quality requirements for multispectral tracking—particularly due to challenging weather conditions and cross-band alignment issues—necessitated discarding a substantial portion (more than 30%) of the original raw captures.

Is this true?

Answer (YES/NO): YES